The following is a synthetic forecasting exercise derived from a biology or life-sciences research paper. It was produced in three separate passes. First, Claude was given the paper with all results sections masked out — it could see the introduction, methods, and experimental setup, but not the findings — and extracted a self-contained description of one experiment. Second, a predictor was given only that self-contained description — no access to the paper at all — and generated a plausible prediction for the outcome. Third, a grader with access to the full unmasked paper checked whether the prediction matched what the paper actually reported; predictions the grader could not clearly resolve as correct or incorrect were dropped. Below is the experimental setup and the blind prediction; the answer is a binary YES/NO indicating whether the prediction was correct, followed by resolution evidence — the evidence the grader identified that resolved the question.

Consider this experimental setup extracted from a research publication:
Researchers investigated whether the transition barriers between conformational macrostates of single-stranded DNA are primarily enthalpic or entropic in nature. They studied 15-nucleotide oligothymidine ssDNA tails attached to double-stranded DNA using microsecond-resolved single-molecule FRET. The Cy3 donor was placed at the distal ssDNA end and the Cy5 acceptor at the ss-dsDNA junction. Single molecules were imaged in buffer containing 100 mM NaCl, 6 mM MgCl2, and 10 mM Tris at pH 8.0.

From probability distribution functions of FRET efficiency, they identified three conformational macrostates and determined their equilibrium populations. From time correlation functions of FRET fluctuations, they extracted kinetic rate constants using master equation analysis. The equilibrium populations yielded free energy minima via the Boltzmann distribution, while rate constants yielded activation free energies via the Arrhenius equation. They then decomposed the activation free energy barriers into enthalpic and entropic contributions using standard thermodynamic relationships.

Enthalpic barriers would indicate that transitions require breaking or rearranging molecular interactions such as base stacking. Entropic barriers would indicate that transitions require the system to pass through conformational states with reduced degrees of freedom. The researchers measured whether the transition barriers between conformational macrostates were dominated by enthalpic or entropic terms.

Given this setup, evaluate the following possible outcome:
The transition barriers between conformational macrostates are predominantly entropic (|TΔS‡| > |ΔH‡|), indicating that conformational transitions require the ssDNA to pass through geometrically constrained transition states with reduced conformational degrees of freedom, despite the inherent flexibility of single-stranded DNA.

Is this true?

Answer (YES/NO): YES